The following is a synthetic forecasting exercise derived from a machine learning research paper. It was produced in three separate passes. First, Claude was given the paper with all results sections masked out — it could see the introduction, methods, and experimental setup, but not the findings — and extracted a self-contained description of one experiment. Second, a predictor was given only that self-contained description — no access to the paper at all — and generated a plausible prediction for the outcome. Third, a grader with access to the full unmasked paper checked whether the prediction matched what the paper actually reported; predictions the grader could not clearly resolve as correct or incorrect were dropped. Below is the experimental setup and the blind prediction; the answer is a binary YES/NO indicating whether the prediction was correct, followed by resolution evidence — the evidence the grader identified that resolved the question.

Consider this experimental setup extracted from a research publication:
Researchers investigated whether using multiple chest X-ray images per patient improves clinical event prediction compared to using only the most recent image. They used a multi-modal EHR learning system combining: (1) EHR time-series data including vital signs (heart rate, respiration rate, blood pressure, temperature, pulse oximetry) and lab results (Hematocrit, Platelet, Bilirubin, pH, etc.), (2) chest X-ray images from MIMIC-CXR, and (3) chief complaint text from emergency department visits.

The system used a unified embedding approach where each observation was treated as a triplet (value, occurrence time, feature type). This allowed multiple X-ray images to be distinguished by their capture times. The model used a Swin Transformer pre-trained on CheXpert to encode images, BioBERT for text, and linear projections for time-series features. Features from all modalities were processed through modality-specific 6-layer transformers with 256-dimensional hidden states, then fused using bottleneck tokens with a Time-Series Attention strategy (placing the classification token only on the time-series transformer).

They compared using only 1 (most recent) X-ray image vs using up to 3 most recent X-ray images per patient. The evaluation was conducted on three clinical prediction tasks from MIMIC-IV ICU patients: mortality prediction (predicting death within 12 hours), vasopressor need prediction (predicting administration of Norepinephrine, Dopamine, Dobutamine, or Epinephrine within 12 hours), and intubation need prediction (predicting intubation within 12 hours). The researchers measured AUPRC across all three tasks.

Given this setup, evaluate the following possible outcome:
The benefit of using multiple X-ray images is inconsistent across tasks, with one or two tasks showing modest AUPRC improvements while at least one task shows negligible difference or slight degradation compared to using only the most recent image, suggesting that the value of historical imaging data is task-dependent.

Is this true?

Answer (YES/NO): YES